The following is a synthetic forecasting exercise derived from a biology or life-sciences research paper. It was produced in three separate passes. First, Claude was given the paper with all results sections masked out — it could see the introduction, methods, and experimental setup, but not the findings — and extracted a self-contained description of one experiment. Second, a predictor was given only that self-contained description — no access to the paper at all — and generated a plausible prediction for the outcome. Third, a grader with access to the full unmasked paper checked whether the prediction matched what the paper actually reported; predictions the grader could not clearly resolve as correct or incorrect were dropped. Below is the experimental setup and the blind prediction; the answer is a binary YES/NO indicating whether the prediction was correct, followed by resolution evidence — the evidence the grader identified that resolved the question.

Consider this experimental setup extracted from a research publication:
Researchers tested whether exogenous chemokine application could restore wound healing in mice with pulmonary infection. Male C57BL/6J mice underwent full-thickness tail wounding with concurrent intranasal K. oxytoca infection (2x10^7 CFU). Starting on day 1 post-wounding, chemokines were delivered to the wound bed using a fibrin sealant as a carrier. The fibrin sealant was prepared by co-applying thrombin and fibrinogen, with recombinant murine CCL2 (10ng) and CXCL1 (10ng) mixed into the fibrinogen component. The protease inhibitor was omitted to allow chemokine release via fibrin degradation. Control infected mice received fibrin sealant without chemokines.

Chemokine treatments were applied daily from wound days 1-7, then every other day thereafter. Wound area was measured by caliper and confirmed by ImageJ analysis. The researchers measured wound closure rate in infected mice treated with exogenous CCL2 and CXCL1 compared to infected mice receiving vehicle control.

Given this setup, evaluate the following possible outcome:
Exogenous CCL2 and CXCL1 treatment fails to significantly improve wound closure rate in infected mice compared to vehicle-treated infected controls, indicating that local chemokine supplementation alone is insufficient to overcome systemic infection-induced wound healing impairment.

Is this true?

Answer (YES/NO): NO